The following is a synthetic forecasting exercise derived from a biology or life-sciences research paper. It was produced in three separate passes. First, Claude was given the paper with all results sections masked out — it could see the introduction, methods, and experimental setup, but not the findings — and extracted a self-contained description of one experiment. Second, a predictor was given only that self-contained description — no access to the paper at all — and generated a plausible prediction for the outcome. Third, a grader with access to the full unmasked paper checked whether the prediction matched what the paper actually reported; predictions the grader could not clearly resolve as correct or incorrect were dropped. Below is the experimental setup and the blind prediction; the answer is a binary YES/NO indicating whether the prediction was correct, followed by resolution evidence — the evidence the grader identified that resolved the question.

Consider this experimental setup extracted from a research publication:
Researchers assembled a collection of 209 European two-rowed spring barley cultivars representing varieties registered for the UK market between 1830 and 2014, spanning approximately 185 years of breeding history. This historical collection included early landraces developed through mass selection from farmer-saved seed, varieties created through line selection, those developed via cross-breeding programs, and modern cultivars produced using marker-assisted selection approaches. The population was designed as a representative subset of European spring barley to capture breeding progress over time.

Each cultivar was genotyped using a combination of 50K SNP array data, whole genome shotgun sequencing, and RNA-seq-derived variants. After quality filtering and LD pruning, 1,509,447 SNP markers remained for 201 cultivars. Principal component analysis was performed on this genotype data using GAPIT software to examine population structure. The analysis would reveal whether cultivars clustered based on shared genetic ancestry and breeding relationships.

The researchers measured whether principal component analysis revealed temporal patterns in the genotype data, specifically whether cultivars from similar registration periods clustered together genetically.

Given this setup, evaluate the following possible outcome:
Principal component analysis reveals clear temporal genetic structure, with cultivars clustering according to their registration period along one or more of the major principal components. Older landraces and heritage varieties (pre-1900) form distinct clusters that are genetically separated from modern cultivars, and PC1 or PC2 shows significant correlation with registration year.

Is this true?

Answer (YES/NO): NO